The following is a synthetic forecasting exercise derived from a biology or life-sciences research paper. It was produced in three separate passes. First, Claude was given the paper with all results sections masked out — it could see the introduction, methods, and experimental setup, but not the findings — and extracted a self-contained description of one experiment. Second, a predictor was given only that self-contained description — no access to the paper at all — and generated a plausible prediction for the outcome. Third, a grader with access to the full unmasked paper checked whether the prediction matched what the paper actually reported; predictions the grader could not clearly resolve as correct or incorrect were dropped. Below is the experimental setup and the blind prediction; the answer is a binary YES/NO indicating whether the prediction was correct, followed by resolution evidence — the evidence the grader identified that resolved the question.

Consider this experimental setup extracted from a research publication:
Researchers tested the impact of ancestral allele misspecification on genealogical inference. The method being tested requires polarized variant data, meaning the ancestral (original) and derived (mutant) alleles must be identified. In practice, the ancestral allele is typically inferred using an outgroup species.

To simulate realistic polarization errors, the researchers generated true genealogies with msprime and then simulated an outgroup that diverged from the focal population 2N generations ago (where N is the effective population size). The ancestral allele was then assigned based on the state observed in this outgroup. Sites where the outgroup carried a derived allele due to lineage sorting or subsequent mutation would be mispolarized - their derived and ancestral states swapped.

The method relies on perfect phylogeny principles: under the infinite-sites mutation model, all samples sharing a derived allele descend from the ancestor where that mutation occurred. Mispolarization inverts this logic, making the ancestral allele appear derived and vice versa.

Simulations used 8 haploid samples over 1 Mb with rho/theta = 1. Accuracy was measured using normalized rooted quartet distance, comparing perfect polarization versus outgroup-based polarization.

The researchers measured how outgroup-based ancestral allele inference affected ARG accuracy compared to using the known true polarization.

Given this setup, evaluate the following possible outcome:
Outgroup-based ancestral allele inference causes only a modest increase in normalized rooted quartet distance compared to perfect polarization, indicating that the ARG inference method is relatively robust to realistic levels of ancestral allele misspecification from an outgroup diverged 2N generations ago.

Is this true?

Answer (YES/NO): YES